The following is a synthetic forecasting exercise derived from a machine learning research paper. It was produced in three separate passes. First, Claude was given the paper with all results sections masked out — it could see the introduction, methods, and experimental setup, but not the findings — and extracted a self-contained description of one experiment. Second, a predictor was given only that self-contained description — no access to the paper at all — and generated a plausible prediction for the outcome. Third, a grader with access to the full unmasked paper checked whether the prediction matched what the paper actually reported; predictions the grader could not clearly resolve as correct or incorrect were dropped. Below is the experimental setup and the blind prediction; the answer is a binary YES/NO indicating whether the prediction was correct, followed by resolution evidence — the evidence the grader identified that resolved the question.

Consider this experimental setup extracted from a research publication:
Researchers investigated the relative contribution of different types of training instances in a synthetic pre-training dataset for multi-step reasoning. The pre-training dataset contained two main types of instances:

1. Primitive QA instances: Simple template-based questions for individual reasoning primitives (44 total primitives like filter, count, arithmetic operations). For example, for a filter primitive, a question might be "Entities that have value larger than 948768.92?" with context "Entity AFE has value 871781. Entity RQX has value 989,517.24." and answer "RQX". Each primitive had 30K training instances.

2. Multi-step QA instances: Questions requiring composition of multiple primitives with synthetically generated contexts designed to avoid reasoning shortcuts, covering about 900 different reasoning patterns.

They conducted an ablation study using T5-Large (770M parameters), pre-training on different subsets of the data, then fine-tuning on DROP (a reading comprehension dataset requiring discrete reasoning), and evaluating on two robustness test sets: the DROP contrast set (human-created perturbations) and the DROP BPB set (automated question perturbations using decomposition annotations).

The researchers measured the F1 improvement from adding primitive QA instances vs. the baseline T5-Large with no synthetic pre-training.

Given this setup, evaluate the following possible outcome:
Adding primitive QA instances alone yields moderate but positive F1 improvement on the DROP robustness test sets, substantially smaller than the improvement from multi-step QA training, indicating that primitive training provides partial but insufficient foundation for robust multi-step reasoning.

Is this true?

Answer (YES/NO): NO